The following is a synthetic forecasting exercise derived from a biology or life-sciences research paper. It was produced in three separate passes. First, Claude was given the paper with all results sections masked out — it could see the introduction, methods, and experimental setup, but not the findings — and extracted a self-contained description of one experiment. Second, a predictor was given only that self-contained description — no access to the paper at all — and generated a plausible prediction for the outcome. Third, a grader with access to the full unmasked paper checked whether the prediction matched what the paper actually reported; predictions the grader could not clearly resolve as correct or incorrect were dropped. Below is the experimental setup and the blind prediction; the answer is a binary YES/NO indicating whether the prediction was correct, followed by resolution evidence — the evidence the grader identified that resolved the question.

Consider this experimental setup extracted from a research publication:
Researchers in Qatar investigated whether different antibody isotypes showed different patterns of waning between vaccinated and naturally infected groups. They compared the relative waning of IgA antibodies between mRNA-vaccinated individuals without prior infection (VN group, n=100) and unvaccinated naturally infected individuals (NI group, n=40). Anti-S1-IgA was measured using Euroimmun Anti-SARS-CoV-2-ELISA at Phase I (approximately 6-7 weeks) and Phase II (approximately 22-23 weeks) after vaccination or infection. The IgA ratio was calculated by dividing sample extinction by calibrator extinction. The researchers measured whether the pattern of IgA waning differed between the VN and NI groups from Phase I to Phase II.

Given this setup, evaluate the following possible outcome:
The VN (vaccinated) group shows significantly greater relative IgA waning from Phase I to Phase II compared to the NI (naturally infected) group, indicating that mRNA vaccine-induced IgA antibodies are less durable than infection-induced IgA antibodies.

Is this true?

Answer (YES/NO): YES